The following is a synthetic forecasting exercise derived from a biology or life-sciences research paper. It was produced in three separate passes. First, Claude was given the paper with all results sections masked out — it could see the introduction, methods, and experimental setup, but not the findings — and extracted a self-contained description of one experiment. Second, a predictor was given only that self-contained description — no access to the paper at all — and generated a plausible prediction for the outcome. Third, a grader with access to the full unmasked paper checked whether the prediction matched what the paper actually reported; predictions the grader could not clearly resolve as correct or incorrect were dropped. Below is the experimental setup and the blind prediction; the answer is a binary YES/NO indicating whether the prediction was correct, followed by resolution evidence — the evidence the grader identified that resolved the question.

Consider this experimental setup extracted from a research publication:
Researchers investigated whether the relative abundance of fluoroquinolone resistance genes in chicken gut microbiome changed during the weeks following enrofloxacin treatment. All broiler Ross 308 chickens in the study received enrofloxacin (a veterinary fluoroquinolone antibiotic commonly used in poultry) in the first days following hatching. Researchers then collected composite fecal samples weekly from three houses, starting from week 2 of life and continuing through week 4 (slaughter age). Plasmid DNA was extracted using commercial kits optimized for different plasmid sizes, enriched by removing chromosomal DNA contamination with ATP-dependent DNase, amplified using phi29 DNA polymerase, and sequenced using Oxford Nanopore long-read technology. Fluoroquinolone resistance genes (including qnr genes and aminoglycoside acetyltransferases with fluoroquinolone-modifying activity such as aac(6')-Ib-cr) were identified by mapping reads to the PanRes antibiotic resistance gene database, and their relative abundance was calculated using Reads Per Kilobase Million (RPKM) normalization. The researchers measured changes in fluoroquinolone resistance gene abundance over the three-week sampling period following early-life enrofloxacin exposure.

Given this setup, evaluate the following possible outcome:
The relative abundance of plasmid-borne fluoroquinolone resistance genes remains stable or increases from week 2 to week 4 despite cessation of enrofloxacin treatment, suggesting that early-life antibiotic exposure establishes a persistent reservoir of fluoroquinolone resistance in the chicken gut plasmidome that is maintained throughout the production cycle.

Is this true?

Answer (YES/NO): YES